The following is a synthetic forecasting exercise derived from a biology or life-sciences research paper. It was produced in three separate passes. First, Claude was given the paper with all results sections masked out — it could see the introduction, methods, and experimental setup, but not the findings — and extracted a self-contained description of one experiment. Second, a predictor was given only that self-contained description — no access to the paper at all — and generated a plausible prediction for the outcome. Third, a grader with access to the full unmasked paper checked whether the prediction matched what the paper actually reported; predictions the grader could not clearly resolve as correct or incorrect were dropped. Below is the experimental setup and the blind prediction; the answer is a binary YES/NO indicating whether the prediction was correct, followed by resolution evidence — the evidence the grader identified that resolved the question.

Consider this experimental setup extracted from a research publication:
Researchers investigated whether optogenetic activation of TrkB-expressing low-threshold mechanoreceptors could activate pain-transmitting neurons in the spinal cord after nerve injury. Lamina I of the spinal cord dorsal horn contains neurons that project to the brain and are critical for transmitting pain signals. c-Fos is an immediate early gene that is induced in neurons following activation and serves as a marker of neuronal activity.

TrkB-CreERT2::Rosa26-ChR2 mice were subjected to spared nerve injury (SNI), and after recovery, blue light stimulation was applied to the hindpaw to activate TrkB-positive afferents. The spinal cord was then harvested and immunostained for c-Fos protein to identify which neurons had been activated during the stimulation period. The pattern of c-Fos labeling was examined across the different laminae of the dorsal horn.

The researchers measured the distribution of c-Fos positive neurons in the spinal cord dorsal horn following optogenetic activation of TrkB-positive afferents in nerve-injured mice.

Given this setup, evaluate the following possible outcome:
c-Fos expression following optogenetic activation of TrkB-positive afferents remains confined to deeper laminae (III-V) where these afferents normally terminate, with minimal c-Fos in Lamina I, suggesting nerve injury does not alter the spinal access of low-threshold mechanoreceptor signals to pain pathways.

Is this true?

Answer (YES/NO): NO